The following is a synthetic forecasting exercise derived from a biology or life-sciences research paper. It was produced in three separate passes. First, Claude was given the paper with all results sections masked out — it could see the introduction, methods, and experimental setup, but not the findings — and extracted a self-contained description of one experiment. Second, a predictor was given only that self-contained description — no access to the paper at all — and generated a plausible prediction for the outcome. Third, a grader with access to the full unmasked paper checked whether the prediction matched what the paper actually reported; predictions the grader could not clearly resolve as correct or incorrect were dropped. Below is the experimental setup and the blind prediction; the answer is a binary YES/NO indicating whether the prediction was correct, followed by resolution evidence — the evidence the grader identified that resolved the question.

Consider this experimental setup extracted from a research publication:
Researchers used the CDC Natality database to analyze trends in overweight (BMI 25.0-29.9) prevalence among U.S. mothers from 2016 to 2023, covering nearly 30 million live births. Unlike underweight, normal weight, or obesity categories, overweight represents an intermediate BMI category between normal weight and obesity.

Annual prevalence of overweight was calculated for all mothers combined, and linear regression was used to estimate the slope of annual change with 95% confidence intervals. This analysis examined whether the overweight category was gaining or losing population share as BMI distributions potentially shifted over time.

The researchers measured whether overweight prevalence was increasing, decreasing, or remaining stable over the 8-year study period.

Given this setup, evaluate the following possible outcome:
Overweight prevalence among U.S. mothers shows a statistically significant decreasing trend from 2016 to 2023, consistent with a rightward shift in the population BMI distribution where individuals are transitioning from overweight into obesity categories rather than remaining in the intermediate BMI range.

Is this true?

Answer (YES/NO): NO